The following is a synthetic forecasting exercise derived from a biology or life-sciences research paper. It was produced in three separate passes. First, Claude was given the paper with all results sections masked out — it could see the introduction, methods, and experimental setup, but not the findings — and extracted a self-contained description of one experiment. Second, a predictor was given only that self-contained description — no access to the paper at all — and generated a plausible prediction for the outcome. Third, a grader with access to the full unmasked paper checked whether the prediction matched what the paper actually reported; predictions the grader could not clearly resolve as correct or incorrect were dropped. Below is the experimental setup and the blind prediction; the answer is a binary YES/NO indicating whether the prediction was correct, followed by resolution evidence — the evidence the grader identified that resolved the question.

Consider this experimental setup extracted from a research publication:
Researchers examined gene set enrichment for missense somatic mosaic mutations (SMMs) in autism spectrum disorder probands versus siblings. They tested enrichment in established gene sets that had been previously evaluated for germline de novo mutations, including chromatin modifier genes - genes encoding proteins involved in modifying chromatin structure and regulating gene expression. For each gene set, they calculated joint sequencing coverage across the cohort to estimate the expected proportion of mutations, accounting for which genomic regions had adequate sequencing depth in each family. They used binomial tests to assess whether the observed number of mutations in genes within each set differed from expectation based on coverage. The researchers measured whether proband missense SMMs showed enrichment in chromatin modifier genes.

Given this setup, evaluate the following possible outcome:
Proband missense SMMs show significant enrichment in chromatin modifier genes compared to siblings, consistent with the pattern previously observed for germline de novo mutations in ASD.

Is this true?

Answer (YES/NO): NO